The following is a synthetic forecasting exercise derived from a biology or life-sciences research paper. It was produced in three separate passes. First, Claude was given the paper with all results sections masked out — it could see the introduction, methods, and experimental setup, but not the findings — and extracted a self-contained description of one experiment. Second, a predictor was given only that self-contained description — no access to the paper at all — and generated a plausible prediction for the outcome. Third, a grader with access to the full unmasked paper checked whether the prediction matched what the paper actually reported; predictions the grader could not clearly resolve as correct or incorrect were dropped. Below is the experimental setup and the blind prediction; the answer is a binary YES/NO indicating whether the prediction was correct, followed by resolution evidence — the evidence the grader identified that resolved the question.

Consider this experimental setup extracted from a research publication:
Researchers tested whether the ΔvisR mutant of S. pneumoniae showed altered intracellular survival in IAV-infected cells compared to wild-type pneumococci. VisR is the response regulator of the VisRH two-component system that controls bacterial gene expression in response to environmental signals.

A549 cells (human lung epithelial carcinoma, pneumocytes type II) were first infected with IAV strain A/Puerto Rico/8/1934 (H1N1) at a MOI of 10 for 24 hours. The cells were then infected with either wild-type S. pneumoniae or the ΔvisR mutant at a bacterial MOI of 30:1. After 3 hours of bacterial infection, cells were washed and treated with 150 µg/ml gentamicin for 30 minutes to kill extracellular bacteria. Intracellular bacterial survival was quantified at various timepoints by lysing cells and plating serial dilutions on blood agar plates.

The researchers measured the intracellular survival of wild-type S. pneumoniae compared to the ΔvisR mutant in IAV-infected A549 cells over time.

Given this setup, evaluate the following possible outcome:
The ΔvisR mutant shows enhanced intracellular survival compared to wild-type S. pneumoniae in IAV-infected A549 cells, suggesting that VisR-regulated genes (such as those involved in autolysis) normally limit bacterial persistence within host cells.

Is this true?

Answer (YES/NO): NO